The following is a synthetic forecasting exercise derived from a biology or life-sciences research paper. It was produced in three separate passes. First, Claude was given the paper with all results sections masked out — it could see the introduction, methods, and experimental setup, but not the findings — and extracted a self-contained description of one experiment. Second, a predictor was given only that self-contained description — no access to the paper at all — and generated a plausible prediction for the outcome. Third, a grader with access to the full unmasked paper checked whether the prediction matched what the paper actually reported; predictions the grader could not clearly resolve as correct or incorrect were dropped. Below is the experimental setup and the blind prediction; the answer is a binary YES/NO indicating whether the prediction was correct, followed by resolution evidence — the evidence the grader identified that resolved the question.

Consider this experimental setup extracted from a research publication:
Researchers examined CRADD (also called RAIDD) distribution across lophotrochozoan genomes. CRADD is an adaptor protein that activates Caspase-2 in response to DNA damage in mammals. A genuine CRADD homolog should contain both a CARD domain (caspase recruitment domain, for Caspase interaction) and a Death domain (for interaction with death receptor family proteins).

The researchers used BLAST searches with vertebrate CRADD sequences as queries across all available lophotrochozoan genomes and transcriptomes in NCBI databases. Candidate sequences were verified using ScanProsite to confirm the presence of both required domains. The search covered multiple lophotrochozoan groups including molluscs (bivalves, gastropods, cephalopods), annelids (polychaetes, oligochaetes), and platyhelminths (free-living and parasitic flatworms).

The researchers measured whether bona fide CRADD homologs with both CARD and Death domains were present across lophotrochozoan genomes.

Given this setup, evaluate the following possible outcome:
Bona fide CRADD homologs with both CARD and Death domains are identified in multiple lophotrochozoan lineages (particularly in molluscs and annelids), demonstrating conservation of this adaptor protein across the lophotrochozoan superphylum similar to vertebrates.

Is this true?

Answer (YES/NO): YES